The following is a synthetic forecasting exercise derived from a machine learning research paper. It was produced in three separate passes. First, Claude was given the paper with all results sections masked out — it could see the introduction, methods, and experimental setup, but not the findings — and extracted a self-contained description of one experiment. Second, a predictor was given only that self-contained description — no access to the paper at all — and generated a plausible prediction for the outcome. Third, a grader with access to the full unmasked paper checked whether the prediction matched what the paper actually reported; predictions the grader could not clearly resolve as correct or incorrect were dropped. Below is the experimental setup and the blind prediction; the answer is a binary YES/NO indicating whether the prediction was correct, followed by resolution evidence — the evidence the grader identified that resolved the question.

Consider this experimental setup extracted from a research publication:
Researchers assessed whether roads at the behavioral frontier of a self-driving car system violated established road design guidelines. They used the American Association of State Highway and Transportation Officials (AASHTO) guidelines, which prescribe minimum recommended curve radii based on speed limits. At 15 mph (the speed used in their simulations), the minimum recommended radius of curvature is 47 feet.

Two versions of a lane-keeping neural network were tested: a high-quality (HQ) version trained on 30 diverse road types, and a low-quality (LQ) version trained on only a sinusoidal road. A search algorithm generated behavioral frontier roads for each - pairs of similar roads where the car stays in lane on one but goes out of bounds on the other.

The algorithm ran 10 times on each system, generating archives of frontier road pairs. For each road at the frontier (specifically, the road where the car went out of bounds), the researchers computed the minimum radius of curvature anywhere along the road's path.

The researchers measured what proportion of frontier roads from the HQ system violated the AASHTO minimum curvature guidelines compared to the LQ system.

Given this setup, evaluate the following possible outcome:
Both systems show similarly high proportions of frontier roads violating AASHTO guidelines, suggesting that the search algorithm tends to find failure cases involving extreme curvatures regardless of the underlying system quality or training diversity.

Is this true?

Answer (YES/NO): NO